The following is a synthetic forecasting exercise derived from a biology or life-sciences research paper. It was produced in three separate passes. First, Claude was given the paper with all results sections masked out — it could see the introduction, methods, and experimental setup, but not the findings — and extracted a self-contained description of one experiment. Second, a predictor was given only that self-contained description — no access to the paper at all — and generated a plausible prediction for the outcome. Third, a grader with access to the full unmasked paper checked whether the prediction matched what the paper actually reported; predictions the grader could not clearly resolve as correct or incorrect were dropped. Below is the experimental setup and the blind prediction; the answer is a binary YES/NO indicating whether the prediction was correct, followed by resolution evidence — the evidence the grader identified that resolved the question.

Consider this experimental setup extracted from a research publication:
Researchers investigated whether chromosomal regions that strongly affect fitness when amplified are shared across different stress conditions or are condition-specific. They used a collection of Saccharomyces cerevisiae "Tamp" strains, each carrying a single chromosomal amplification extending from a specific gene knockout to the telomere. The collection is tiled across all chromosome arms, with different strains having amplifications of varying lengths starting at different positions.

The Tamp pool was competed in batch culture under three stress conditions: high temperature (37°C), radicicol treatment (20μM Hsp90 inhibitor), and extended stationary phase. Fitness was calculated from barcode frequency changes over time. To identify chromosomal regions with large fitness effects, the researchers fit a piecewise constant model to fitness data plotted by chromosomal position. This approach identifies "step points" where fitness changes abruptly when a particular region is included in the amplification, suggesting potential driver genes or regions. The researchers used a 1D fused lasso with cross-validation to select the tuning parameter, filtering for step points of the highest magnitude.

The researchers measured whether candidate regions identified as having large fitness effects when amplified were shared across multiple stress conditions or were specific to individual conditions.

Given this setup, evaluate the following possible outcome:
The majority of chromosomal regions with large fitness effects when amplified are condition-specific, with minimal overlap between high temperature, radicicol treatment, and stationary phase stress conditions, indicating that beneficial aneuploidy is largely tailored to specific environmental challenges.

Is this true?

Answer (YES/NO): YES